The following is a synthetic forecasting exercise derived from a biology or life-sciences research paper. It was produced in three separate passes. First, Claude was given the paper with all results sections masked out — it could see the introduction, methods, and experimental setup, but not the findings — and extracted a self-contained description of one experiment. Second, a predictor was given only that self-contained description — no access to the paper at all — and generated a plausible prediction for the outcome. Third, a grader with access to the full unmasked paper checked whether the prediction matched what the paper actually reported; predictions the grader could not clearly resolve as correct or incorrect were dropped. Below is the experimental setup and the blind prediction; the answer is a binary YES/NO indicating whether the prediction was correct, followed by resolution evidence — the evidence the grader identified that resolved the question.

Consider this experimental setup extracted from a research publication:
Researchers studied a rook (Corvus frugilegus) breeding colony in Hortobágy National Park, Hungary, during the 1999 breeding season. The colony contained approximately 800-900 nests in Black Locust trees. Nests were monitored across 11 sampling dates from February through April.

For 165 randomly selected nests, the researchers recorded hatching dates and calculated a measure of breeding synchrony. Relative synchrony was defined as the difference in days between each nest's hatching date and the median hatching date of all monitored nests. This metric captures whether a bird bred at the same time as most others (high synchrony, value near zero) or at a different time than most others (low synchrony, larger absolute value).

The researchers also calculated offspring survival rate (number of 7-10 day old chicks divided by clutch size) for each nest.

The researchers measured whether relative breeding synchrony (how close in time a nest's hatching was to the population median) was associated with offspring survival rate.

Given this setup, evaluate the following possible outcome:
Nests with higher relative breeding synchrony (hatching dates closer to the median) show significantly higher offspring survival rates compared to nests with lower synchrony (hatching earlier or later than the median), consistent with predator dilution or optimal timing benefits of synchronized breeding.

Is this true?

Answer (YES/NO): NO